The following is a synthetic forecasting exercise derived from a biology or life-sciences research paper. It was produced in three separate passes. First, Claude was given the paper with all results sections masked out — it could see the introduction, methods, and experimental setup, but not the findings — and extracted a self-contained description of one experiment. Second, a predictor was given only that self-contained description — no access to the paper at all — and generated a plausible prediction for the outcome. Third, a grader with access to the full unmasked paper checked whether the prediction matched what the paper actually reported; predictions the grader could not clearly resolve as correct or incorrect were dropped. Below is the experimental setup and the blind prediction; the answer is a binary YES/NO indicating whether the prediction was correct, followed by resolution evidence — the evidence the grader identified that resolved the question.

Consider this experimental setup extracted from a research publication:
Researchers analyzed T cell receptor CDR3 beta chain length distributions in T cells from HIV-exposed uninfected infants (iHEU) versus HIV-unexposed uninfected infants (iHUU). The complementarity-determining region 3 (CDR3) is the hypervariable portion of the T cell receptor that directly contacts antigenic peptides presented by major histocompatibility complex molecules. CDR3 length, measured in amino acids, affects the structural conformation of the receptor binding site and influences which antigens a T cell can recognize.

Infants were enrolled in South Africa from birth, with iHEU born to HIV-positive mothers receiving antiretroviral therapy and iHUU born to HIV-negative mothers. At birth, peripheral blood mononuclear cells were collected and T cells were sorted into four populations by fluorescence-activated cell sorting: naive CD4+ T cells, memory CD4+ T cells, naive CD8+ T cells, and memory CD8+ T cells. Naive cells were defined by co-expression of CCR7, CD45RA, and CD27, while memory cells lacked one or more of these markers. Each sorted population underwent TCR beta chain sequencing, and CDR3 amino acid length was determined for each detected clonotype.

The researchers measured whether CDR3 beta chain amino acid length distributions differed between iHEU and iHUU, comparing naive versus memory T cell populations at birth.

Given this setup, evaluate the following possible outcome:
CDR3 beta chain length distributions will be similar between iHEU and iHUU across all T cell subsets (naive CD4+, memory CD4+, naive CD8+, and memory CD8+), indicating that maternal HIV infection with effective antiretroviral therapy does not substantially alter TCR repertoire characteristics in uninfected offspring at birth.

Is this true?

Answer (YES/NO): NO